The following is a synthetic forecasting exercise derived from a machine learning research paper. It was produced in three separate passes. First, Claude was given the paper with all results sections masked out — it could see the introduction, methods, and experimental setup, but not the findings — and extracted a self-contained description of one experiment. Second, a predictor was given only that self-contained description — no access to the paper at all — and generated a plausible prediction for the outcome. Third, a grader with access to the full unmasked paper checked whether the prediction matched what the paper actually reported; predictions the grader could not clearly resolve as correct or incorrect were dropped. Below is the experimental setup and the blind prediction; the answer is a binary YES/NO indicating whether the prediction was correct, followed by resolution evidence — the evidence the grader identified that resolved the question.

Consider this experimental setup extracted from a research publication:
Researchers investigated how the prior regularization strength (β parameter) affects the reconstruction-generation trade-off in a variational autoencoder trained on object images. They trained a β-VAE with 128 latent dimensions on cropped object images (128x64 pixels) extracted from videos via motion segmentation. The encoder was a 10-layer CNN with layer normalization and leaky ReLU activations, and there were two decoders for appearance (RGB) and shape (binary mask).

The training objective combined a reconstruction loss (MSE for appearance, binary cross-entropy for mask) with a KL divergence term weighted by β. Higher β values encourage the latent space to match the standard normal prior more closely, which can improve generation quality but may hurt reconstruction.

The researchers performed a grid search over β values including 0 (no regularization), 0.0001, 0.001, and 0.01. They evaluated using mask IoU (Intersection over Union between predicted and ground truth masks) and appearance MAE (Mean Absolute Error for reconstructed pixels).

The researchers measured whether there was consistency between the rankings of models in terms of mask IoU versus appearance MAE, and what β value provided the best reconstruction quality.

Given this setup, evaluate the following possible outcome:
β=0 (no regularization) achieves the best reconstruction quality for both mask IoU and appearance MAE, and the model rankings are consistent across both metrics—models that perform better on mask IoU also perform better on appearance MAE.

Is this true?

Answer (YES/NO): YES